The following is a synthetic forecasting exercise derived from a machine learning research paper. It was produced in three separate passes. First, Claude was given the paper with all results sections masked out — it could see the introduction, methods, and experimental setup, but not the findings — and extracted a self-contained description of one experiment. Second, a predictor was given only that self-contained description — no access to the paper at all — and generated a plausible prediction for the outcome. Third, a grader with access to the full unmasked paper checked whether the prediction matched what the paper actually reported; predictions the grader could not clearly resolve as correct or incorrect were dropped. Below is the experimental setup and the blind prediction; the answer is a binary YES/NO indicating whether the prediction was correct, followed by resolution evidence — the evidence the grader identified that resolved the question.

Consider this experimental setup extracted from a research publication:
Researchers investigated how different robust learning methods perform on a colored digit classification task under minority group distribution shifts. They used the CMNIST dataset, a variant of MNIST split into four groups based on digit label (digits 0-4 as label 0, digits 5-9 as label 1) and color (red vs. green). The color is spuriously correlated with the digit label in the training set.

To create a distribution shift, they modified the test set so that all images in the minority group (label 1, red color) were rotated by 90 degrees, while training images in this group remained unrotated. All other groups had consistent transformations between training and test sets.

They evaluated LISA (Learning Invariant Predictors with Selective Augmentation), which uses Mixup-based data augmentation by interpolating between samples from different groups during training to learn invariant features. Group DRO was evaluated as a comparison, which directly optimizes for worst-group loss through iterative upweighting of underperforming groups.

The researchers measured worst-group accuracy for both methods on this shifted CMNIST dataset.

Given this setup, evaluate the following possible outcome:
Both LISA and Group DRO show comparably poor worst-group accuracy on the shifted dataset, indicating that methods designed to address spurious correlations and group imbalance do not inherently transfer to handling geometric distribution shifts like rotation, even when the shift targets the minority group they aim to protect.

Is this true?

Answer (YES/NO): NO